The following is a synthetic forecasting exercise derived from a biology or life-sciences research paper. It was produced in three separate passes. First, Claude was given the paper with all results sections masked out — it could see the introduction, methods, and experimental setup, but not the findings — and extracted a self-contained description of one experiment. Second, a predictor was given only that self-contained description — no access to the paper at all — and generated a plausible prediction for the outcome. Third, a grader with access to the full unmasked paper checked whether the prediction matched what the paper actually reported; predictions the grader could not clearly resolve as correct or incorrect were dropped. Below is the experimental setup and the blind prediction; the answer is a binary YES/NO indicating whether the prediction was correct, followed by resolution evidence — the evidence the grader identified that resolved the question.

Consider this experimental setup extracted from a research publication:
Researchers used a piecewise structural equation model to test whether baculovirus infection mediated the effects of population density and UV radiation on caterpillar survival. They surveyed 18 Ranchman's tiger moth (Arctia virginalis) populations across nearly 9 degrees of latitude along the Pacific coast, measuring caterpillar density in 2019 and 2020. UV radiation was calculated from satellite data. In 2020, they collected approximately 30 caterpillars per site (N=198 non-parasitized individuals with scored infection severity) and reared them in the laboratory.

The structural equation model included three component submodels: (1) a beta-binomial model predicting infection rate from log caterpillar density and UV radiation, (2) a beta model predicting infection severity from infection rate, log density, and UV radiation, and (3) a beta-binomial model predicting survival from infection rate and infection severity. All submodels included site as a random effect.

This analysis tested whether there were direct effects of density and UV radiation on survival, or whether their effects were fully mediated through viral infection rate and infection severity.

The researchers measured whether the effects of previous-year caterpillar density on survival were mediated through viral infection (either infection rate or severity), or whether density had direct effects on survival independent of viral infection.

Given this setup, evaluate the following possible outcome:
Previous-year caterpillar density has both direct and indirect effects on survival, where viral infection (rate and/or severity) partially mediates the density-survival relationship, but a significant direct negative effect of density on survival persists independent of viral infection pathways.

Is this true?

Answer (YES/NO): NO